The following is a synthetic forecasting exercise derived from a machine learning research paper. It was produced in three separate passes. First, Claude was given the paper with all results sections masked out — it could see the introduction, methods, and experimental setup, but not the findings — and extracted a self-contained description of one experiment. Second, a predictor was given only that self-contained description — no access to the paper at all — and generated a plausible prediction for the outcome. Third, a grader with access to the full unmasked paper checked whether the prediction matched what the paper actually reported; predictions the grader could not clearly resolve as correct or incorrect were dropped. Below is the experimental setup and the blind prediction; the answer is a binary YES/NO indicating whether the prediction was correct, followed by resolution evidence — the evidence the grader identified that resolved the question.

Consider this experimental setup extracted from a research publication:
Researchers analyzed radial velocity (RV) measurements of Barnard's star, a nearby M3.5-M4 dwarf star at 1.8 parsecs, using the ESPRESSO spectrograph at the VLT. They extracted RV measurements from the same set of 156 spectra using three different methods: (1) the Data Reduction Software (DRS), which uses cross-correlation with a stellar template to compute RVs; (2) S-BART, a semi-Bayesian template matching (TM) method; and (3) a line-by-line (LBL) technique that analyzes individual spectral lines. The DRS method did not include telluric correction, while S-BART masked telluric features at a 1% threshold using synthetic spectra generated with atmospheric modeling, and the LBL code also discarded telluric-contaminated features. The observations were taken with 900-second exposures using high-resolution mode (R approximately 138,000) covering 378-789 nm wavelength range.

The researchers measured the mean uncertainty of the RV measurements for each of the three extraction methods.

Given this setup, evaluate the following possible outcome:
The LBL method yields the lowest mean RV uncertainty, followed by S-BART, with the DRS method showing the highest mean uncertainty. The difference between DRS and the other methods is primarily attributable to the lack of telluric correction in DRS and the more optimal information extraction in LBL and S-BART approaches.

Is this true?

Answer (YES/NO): YES